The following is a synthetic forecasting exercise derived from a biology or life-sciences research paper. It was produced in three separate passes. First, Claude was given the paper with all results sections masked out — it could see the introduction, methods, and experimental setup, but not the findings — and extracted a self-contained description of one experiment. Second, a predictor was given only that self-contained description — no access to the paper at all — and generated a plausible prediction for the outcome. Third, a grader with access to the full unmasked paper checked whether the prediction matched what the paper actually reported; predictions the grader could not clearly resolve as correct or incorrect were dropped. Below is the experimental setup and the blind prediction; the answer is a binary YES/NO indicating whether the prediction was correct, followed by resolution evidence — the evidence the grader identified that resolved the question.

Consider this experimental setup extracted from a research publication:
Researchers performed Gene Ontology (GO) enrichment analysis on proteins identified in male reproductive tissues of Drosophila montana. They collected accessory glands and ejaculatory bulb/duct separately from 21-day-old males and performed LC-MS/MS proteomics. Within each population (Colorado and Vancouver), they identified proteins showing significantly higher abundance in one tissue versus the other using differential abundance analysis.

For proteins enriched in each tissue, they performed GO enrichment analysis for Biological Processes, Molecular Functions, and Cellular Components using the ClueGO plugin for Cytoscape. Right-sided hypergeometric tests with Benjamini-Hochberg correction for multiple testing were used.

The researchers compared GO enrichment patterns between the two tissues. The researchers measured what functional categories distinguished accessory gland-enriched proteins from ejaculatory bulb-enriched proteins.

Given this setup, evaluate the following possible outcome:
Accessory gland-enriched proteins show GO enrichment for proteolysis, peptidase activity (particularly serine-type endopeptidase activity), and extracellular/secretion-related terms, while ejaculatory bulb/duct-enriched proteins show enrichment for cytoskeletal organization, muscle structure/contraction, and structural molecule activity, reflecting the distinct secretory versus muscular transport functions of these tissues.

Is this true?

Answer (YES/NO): NO